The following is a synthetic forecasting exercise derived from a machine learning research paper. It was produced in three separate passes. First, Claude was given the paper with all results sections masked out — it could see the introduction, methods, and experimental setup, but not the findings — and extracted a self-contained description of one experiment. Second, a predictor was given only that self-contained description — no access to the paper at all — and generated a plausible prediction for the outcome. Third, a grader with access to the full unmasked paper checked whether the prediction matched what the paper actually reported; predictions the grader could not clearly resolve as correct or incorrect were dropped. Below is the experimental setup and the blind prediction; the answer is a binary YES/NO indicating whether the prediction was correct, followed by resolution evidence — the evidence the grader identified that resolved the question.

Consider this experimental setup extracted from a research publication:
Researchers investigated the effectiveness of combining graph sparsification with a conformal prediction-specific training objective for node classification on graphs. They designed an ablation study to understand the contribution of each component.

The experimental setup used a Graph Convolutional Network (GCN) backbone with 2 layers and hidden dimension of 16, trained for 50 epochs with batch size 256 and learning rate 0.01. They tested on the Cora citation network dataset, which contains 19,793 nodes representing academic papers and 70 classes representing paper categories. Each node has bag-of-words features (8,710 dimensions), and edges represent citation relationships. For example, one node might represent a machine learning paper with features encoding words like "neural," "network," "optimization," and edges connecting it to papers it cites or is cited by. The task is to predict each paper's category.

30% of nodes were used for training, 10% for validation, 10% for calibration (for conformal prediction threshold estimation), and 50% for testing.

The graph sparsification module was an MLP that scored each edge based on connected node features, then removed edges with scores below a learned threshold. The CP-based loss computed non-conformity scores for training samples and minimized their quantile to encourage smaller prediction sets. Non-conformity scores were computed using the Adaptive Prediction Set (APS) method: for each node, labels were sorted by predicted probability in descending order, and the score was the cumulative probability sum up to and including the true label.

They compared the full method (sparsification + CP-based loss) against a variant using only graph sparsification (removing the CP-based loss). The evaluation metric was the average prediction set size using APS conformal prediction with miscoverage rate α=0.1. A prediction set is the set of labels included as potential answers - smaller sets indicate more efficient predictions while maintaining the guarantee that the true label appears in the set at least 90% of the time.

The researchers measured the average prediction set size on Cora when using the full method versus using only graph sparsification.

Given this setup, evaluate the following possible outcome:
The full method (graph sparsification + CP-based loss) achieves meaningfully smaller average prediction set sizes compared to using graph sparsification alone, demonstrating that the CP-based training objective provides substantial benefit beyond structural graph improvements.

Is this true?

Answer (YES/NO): YES